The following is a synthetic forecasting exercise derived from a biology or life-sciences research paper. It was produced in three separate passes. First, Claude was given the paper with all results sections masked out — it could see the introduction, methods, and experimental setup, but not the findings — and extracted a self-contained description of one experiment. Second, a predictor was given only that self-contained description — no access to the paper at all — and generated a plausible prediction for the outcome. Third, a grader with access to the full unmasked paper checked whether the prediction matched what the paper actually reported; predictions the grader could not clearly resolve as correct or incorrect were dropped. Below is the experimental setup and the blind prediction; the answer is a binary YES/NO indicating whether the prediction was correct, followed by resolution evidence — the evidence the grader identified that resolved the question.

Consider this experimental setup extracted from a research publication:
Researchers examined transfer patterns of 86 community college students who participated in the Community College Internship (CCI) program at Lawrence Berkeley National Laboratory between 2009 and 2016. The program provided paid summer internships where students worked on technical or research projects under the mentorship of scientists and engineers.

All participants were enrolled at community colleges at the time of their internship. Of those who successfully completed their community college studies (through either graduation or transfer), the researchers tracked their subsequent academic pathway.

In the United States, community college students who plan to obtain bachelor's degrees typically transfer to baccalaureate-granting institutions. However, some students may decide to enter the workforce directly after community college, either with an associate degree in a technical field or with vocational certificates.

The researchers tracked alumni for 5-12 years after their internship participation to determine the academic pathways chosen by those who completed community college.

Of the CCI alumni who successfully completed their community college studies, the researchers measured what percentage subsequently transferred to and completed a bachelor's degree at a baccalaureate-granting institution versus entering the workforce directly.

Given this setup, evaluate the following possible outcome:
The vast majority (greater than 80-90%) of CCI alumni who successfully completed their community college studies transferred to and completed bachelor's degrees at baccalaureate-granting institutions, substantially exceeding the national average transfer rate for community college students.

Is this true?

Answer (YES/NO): YES